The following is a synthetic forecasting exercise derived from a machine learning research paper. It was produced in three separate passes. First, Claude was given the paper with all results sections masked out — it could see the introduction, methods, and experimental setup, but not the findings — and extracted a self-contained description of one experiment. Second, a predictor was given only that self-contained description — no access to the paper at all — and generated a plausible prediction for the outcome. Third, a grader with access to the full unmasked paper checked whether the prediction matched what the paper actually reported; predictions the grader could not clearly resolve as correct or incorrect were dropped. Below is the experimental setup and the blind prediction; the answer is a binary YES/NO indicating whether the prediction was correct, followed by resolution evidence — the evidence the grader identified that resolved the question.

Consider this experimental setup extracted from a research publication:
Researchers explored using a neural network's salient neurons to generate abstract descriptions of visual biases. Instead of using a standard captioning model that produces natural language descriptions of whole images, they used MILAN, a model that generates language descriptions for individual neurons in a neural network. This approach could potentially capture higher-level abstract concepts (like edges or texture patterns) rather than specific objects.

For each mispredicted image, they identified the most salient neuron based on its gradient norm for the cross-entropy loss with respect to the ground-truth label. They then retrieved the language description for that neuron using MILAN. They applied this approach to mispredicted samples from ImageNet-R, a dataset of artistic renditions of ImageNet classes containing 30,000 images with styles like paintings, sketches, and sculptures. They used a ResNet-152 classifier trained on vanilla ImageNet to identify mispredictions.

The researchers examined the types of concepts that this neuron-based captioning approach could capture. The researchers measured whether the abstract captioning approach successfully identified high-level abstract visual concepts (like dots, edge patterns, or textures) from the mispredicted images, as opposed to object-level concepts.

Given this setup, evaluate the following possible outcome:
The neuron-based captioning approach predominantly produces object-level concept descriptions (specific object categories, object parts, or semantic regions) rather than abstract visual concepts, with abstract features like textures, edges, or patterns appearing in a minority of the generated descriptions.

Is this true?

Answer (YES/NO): NO